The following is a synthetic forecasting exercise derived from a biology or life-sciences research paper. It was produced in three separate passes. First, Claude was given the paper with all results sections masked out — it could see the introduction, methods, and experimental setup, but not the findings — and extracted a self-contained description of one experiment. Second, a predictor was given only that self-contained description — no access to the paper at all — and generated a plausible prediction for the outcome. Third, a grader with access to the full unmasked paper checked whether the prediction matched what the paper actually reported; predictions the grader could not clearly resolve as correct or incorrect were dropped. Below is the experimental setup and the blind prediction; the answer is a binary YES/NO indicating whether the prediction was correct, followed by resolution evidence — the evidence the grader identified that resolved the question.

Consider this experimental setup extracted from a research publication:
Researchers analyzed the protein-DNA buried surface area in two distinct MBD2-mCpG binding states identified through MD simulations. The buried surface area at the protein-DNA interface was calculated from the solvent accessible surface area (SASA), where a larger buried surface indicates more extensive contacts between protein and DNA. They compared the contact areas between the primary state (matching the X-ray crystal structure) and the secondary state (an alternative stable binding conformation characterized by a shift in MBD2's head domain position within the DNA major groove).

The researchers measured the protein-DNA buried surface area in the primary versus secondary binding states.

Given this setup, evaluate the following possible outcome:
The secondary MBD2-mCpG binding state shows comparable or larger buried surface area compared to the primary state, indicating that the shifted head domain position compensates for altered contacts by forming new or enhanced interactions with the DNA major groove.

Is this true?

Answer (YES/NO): NO